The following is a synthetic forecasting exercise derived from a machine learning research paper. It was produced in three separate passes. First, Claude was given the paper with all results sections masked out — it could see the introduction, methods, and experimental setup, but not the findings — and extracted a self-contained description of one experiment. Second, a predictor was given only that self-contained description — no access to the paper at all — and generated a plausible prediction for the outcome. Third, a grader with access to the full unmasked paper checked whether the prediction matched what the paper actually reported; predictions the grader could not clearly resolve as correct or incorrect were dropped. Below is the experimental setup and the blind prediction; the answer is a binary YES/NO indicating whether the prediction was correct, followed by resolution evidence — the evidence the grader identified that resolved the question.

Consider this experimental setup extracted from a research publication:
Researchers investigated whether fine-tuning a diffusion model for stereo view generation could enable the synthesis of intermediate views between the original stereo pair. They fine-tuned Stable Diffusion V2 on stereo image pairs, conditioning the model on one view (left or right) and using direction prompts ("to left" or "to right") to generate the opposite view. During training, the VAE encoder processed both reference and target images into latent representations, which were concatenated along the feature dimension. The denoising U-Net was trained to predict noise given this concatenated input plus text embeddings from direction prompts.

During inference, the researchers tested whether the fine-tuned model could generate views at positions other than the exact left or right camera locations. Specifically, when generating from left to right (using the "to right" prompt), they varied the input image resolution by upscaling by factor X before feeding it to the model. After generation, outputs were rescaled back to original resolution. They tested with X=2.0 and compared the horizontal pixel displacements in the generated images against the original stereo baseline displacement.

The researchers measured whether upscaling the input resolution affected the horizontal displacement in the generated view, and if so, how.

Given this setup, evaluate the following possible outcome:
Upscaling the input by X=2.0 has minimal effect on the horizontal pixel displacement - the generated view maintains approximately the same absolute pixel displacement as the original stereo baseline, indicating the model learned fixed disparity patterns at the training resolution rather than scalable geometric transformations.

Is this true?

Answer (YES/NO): NO